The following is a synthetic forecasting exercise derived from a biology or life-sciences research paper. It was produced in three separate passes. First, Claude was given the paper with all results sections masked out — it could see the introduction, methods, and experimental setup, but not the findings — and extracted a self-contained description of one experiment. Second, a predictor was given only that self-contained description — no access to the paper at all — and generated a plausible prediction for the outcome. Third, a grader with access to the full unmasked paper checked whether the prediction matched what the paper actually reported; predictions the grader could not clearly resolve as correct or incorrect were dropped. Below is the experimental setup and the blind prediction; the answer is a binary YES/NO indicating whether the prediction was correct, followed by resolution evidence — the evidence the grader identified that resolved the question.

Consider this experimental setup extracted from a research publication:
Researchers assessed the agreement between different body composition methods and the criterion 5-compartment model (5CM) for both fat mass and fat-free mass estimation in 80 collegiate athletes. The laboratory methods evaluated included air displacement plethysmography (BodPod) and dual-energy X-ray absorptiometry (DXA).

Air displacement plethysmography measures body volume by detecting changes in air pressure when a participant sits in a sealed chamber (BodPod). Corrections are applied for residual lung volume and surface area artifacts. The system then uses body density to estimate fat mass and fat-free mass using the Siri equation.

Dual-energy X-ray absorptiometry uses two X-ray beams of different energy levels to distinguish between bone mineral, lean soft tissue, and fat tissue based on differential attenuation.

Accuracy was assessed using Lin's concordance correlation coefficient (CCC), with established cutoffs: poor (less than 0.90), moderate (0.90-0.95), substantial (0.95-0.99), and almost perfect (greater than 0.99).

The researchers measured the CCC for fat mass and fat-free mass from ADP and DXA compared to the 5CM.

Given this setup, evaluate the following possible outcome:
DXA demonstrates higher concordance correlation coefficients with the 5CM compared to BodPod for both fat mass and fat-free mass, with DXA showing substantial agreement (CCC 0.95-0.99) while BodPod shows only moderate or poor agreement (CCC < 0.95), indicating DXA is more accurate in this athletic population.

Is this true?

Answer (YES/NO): NO